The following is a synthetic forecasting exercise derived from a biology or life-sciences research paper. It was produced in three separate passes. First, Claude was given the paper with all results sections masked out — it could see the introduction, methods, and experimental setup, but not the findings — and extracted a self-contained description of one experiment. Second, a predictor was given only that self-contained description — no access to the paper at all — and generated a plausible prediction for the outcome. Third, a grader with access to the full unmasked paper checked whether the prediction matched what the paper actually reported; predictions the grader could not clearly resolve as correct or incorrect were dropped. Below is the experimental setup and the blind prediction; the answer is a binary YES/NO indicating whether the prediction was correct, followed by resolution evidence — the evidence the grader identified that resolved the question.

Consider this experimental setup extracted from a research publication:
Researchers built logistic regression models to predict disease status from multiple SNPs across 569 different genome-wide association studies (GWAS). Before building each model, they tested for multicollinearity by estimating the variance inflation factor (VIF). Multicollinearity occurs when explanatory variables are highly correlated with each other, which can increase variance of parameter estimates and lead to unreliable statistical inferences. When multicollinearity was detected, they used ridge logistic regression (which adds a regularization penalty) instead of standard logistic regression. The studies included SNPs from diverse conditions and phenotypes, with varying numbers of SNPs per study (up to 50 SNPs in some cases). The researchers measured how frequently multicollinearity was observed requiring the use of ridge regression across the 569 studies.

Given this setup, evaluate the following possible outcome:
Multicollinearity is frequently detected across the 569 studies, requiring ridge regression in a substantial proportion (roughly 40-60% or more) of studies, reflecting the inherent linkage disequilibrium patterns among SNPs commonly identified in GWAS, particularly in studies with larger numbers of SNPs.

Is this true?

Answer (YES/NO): NO